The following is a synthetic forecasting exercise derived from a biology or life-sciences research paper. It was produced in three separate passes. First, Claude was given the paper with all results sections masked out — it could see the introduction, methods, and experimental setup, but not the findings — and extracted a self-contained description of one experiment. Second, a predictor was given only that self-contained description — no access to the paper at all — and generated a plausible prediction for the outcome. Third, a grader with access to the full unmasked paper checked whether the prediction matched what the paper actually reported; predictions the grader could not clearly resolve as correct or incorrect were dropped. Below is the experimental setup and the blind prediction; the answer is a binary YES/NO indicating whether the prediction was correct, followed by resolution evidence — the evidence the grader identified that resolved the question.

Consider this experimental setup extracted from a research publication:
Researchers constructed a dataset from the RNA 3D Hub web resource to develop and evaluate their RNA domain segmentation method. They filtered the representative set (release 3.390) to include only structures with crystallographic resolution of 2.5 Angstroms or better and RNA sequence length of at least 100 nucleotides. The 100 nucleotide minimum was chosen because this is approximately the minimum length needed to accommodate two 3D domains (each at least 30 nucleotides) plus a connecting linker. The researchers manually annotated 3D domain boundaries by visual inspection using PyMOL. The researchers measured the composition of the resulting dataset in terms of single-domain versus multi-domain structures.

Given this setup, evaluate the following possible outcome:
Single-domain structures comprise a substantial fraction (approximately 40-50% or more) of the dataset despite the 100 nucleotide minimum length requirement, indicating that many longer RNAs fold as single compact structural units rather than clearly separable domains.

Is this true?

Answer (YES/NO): YES